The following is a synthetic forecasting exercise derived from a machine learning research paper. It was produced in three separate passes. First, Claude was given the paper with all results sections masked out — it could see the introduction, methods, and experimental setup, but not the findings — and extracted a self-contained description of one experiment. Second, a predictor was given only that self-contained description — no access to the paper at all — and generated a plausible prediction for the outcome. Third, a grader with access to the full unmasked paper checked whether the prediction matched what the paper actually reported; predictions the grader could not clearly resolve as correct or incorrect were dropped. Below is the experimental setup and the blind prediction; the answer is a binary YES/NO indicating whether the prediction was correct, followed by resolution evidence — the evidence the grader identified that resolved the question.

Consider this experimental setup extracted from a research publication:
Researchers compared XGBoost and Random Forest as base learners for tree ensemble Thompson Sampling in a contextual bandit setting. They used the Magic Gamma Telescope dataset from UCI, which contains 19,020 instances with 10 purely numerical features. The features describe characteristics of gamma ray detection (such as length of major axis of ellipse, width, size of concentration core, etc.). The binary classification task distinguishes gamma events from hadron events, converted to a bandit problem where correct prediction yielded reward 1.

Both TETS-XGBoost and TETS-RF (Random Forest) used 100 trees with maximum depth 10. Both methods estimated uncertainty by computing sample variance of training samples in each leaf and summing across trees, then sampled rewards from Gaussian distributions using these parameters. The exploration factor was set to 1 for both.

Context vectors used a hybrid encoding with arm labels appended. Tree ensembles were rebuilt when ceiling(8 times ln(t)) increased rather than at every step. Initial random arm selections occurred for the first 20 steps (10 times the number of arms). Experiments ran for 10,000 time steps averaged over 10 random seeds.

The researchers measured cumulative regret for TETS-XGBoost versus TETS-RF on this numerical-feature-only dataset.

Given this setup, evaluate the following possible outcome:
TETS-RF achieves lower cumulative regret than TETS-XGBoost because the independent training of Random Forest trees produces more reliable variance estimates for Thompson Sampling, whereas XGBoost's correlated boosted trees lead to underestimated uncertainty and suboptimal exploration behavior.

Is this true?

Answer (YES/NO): YES